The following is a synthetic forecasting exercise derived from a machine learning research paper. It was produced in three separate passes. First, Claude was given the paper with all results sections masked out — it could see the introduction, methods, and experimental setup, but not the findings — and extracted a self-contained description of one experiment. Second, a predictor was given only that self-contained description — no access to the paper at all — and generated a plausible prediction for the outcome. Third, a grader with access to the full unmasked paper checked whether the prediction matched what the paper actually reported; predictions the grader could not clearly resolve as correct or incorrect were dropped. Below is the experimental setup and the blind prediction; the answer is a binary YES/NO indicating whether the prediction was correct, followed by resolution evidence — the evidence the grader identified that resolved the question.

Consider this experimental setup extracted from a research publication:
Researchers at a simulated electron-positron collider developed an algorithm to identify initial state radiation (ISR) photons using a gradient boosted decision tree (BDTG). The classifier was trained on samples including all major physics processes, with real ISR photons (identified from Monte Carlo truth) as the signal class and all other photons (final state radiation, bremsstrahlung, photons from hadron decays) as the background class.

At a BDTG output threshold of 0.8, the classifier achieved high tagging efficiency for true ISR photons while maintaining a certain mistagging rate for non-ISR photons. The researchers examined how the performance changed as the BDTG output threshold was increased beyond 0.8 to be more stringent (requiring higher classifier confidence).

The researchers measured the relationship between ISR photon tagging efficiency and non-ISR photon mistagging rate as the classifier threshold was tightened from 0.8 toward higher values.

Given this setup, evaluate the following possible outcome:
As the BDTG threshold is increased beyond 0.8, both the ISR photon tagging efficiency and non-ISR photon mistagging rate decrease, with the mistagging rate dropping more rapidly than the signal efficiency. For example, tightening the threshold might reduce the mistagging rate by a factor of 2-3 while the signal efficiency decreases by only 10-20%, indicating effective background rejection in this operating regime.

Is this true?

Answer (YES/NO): NO